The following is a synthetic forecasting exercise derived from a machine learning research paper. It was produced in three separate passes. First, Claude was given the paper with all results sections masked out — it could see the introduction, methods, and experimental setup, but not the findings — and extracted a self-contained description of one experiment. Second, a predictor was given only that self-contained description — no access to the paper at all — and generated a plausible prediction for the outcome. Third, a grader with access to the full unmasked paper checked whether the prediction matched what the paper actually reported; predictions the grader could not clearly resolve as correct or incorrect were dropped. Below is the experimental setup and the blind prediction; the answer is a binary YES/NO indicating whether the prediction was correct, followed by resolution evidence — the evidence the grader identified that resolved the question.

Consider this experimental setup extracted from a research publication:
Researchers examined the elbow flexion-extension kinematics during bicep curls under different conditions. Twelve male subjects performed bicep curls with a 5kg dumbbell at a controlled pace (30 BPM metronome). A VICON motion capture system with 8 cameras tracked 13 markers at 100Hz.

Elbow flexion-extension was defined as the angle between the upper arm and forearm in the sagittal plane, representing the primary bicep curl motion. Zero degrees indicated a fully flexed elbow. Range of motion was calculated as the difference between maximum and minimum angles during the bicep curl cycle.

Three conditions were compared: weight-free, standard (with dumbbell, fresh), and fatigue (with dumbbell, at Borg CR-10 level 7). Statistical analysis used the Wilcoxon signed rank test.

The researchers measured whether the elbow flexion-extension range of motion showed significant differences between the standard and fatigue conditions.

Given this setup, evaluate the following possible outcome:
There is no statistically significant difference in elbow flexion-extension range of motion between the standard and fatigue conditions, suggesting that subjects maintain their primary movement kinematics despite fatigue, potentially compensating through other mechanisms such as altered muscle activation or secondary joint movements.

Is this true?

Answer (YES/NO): YES